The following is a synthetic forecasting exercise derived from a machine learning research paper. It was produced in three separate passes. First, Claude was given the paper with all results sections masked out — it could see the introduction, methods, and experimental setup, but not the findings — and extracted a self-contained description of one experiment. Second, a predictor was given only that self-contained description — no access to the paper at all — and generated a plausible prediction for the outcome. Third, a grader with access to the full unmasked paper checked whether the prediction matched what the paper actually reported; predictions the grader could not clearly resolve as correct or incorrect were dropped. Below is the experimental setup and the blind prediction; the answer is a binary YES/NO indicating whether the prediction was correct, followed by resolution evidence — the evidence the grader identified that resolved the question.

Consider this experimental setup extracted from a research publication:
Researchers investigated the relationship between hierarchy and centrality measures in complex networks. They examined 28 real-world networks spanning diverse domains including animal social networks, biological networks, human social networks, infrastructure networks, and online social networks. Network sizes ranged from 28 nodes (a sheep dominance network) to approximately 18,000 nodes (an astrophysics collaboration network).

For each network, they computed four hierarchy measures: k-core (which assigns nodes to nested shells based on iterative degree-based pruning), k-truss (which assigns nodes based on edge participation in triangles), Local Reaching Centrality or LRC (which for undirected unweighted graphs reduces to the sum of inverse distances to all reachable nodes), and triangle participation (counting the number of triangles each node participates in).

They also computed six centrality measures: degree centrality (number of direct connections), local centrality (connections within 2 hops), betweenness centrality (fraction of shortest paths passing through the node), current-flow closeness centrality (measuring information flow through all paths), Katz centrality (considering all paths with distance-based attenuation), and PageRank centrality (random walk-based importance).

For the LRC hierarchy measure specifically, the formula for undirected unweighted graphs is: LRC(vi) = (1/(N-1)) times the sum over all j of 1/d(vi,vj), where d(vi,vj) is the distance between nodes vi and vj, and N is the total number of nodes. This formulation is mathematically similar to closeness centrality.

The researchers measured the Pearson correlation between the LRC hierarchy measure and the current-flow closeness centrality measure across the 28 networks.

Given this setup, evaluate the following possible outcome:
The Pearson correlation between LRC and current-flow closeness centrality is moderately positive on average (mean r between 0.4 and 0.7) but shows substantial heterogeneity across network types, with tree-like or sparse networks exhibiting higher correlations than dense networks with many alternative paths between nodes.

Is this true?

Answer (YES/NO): NO